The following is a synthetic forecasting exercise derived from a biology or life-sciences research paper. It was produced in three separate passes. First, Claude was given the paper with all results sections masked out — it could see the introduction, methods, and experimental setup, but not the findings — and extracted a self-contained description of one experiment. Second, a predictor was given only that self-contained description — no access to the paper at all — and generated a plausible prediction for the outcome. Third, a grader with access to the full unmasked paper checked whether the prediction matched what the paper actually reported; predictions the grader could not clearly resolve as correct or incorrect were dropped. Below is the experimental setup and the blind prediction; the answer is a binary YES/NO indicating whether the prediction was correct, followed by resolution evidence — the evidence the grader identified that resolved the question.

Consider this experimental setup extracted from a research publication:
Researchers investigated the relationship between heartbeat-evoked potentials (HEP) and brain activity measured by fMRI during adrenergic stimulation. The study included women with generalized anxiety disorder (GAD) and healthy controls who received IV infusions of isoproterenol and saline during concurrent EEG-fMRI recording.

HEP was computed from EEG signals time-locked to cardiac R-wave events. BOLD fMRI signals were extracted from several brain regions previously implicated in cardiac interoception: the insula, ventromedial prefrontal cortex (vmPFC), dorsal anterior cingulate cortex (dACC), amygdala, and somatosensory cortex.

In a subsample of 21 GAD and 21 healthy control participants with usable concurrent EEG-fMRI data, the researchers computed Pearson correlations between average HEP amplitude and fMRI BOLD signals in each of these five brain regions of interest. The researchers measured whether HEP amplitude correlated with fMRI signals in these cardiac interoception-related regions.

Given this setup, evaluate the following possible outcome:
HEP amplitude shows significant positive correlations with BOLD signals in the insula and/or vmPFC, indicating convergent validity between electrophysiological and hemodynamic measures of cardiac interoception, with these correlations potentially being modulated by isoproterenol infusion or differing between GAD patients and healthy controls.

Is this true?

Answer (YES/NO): NO